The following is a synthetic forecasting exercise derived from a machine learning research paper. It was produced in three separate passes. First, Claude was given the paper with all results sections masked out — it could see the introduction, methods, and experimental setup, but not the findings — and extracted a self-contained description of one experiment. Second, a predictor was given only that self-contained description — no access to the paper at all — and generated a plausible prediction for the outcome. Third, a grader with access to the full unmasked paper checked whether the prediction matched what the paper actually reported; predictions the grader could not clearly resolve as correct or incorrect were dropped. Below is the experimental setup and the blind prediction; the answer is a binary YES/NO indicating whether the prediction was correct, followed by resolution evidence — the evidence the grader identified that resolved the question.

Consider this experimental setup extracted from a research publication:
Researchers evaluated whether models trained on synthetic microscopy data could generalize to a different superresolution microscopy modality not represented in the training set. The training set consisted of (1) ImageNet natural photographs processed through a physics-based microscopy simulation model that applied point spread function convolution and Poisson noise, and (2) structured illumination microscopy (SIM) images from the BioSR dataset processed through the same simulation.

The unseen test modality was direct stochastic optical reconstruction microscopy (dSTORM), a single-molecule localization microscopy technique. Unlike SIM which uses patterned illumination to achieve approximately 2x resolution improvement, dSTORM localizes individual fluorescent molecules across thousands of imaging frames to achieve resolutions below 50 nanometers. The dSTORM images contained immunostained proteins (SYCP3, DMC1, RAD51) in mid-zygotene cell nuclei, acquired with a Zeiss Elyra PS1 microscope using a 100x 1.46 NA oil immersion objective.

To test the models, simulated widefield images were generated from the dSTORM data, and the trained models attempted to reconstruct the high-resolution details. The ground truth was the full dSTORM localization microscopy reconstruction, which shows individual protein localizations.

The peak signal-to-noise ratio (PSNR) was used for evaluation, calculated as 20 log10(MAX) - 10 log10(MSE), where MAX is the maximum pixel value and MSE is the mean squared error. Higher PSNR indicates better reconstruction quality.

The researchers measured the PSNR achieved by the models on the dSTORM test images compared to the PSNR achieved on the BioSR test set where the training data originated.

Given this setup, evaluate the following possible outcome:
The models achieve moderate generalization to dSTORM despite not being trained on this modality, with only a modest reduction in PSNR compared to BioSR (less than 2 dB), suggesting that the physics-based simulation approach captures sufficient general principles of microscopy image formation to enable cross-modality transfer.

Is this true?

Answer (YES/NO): NO